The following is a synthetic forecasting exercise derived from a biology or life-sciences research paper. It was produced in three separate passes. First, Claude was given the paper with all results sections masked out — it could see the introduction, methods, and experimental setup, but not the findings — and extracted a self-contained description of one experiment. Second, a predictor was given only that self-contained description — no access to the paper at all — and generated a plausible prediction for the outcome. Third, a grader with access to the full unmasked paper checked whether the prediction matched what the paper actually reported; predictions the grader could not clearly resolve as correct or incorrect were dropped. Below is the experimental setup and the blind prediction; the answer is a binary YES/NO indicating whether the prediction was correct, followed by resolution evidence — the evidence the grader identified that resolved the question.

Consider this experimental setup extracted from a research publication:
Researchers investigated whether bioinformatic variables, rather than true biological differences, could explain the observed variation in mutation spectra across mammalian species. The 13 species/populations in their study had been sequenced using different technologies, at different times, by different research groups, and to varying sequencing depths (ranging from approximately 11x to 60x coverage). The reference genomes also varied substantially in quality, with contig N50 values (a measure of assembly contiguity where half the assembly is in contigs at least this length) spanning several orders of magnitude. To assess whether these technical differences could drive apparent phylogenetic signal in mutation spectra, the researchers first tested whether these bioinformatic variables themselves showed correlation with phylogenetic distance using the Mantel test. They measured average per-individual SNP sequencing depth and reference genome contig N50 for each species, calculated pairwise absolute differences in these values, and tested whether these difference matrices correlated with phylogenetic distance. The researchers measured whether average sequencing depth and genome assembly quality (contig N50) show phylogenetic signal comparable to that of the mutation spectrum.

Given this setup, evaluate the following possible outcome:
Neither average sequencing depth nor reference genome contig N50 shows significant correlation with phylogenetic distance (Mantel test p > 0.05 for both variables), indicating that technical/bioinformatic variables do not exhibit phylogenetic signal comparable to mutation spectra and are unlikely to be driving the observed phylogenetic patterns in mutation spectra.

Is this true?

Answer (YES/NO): NO